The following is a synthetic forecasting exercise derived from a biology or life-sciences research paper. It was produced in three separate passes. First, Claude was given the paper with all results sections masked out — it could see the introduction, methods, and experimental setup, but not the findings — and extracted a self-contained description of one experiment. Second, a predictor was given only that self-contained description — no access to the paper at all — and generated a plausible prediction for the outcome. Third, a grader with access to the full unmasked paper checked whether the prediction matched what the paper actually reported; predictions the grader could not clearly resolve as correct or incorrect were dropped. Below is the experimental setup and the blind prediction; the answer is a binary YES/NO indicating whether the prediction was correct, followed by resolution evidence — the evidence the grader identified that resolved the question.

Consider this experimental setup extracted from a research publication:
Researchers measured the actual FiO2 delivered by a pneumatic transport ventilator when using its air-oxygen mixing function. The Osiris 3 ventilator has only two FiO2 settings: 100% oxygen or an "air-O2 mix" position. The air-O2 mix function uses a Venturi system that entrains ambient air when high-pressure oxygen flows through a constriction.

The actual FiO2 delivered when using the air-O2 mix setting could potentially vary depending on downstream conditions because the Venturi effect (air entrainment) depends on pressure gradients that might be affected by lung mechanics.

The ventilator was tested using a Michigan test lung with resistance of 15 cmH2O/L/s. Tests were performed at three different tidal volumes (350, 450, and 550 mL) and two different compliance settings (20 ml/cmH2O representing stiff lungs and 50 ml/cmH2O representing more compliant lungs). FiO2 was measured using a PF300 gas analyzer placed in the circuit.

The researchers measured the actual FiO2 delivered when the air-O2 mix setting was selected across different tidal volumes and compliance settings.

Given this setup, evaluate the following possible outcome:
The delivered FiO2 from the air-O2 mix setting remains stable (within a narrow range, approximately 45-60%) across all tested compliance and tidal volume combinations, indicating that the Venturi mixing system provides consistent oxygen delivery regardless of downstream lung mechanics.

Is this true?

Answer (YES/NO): NO